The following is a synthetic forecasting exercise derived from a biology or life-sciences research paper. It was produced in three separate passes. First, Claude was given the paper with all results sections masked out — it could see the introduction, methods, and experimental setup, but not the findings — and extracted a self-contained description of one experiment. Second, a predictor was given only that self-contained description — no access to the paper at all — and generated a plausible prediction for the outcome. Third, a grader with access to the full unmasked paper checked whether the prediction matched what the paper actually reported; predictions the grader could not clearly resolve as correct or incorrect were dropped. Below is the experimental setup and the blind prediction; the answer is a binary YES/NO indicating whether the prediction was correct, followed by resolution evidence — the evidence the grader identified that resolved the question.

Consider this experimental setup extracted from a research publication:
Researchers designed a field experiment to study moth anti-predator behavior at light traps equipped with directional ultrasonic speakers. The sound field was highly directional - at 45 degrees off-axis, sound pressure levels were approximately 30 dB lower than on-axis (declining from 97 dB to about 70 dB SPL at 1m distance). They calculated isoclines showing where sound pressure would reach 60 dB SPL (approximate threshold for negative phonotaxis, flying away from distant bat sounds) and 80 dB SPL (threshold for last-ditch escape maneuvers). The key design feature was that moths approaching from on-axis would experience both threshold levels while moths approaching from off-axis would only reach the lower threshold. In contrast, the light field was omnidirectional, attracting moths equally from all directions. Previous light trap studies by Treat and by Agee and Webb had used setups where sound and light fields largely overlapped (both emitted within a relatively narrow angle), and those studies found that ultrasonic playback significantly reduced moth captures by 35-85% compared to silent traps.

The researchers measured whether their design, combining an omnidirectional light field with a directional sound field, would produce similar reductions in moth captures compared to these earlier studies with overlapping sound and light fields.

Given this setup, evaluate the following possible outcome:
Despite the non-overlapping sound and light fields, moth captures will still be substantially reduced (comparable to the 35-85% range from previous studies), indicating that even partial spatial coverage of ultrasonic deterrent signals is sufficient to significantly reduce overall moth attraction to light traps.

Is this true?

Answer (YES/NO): NO